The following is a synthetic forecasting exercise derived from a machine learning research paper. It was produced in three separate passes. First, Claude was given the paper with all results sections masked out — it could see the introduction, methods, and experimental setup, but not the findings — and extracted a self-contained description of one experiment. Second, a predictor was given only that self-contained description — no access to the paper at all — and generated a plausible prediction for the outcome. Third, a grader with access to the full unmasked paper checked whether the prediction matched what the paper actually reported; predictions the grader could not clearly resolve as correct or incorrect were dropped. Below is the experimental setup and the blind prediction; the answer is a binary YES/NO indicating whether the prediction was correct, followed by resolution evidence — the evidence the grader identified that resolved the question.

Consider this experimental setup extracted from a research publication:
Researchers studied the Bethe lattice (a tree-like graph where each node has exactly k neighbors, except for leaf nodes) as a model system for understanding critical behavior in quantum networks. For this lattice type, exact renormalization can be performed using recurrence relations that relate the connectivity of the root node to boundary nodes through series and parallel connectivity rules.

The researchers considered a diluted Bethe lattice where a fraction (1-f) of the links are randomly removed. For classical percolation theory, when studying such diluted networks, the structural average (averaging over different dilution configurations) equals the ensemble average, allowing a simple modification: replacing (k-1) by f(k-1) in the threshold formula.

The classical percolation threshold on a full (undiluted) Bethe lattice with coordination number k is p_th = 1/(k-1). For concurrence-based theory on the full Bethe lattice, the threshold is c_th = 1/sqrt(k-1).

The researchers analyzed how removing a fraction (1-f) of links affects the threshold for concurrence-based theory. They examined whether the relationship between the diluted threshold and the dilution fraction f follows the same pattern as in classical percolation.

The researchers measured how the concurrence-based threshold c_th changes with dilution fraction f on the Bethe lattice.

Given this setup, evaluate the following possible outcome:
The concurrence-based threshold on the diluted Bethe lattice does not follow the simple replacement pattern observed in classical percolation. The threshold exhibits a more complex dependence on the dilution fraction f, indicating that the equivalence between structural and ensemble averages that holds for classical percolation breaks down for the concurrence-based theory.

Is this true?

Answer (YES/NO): NO